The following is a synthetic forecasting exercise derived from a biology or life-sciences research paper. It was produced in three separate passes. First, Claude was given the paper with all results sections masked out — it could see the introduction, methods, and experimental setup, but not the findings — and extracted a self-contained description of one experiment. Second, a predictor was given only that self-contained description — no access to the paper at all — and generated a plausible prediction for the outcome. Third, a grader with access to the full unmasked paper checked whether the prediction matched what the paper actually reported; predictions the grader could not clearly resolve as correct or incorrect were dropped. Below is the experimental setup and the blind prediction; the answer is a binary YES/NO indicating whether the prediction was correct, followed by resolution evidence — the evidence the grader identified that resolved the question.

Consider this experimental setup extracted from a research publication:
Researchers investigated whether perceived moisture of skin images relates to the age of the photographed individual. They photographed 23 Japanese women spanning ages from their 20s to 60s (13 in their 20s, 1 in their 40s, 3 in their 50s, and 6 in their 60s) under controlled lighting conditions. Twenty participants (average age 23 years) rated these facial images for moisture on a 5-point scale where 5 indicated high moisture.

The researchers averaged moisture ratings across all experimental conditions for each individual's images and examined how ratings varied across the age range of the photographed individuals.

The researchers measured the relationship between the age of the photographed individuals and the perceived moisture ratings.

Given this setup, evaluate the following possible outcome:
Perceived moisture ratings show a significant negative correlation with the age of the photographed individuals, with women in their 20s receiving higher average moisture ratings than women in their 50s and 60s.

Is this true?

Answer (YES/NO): YES